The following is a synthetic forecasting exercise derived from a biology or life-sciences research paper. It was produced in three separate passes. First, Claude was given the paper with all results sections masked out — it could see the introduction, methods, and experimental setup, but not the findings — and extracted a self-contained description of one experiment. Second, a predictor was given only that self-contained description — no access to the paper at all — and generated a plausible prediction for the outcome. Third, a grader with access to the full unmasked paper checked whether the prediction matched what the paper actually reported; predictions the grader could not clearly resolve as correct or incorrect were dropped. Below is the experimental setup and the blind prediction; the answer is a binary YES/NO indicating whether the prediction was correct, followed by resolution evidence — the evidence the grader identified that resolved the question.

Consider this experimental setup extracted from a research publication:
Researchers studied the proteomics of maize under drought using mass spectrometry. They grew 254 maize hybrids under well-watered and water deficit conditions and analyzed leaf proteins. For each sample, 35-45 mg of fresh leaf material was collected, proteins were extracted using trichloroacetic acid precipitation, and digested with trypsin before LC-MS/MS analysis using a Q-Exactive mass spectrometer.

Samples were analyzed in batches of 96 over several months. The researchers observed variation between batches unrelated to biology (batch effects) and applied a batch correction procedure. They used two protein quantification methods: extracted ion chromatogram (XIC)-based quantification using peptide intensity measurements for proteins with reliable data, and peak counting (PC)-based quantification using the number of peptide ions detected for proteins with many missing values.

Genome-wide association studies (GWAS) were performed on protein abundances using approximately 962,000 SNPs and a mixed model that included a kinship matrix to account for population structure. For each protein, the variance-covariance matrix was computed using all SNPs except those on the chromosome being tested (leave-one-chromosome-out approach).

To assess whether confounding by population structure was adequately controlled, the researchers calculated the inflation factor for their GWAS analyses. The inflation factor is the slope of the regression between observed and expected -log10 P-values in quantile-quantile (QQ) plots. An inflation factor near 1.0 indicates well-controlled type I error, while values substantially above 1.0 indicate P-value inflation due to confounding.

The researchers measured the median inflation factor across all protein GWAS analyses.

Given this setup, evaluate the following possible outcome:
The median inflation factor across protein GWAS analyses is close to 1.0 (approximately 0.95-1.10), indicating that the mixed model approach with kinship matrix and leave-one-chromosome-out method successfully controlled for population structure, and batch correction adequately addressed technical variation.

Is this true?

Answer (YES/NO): YES